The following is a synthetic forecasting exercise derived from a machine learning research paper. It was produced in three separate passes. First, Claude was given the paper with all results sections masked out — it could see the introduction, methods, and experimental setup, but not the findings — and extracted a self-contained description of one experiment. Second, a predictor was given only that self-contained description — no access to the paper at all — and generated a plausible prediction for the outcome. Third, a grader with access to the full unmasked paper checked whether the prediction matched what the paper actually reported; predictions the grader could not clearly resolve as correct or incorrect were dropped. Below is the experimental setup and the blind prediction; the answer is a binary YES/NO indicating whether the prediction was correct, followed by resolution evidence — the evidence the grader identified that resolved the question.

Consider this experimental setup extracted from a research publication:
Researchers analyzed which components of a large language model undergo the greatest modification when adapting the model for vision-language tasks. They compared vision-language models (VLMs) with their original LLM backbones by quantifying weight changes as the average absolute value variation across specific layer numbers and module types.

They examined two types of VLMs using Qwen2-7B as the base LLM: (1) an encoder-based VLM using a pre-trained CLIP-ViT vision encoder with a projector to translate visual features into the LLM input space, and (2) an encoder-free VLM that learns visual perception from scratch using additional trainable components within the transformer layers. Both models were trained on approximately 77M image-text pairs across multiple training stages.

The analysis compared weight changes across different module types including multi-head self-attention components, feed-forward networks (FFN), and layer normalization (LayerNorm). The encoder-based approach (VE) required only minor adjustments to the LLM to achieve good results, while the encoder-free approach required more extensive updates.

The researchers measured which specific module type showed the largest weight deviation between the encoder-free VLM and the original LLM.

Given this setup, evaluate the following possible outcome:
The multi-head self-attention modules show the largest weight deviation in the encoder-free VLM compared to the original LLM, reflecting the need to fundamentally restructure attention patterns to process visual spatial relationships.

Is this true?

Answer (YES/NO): NO